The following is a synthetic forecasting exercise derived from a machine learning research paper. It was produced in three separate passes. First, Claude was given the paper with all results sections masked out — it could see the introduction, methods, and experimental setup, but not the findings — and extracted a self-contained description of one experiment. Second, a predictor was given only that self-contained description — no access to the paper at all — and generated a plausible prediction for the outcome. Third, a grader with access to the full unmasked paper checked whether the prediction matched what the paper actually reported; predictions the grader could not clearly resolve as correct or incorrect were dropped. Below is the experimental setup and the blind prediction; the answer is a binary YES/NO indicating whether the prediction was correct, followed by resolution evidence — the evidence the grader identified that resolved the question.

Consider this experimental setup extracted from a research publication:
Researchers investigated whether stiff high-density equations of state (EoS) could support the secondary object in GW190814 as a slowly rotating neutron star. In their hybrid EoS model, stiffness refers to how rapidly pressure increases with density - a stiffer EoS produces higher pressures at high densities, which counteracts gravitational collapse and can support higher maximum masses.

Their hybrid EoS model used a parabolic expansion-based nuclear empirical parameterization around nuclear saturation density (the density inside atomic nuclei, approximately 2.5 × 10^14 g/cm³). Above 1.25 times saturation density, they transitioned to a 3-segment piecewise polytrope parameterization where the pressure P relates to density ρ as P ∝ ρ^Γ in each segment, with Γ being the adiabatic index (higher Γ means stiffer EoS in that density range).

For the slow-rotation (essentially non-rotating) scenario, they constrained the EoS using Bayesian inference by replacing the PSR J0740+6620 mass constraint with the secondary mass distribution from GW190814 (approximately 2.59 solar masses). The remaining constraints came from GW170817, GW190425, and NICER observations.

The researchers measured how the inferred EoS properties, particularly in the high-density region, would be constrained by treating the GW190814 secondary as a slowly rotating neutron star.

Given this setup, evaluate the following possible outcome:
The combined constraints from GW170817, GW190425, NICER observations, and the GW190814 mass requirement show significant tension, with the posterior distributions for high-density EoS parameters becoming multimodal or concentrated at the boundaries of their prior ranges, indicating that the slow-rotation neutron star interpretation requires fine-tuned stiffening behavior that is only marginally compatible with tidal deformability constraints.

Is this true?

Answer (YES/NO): NO